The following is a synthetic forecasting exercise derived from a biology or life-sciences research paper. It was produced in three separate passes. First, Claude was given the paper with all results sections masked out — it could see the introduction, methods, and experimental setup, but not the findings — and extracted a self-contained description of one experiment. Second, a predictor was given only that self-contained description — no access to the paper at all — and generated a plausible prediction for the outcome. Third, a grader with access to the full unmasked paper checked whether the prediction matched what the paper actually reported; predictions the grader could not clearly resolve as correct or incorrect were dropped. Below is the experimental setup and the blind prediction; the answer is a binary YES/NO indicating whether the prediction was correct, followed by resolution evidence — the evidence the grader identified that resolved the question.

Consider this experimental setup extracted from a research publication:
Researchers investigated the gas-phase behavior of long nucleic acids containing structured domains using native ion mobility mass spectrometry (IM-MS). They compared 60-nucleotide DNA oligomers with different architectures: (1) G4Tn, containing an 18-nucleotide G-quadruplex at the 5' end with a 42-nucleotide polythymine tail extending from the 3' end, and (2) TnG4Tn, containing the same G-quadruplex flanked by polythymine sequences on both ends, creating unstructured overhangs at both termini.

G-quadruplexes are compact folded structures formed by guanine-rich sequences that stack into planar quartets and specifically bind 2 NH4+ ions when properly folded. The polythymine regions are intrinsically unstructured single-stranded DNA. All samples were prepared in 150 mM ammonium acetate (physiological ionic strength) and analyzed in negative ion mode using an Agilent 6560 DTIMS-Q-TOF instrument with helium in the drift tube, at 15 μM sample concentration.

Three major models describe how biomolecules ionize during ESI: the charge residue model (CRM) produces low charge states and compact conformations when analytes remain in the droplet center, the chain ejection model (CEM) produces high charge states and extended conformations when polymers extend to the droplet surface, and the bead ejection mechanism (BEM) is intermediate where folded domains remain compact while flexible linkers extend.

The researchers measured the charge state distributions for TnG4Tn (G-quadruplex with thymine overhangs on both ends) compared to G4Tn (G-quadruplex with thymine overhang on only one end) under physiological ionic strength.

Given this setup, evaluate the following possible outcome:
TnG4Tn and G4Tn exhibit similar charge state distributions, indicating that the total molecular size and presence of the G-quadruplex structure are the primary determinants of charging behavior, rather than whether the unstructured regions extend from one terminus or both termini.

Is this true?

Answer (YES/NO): NO